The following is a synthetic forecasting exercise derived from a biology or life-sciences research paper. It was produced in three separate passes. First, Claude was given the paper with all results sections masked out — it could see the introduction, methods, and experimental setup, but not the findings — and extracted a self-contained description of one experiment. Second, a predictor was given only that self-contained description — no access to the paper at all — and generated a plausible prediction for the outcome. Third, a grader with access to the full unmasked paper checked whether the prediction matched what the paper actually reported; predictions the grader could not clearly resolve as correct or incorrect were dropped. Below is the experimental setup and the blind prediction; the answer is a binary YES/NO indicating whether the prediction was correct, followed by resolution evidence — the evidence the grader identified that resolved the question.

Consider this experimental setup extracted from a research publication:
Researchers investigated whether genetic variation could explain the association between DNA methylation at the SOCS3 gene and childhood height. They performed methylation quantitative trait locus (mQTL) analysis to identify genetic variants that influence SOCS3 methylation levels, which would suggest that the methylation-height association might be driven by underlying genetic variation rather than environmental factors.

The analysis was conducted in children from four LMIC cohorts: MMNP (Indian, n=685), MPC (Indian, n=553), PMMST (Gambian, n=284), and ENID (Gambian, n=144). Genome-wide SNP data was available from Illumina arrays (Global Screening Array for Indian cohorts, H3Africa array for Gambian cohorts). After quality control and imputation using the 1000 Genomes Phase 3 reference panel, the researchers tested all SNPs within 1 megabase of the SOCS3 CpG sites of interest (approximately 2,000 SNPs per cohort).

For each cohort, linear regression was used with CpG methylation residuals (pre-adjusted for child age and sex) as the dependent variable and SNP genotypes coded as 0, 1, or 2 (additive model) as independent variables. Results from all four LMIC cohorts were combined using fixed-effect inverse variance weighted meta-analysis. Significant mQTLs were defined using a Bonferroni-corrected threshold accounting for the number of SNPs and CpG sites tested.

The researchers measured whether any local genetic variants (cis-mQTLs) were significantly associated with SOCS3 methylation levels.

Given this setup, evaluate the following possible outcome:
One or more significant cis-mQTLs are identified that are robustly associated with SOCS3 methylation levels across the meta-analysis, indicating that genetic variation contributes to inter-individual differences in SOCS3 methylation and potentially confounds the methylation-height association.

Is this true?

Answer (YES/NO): NO